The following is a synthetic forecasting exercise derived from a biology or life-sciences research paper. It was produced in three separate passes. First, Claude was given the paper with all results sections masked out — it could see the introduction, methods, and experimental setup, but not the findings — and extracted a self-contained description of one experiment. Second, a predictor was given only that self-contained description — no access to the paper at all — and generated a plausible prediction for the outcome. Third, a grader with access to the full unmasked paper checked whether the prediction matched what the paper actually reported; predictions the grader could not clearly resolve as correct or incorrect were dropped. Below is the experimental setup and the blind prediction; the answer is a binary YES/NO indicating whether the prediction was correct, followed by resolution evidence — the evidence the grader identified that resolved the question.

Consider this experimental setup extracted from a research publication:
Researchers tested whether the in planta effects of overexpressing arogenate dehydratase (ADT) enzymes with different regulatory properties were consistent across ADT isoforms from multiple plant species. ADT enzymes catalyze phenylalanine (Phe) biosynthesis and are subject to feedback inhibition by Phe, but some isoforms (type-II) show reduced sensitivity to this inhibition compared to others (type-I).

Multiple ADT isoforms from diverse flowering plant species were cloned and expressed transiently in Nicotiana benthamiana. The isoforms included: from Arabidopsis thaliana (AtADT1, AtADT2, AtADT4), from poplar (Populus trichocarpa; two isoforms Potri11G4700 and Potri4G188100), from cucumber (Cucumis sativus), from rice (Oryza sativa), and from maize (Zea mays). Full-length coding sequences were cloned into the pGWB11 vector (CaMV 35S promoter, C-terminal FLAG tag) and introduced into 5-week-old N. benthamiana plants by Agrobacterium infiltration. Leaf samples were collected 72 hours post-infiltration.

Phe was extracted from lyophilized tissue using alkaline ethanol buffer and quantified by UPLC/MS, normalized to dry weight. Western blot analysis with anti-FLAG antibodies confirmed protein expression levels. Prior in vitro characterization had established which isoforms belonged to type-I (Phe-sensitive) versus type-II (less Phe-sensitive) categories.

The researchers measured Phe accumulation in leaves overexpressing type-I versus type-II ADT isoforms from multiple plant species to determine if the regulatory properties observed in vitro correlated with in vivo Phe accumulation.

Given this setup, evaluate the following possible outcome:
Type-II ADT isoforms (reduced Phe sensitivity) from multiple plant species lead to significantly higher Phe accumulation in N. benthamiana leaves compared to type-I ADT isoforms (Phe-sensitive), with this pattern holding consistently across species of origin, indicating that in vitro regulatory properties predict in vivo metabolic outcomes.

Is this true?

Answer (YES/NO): YES